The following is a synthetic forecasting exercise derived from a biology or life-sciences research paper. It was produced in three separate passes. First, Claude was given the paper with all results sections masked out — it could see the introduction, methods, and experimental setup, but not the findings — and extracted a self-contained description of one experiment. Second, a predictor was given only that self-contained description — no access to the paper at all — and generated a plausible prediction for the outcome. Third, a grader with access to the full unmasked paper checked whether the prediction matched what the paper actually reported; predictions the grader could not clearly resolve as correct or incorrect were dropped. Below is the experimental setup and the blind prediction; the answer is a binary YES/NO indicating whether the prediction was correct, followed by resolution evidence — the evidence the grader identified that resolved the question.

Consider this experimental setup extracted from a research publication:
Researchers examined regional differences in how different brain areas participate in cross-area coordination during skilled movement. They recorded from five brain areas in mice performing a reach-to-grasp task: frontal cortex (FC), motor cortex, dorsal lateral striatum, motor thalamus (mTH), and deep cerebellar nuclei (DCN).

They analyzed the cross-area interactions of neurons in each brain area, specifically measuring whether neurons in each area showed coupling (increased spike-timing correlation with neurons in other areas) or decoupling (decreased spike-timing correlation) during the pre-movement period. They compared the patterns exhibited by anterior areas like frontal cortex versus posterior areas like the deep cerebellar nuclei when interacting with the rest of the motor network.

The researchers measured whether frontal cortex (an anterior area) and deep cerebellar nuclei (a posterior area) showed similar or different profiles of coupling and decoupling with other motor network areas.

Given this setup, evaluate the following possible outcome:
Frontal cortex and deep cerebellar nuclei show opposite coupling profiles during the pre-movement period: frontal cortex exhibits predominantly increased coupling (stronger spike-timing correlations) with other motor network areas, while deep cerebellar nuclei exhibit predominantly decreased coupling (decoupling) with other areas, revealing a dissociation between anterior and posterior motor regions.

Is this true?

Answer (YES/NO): NO